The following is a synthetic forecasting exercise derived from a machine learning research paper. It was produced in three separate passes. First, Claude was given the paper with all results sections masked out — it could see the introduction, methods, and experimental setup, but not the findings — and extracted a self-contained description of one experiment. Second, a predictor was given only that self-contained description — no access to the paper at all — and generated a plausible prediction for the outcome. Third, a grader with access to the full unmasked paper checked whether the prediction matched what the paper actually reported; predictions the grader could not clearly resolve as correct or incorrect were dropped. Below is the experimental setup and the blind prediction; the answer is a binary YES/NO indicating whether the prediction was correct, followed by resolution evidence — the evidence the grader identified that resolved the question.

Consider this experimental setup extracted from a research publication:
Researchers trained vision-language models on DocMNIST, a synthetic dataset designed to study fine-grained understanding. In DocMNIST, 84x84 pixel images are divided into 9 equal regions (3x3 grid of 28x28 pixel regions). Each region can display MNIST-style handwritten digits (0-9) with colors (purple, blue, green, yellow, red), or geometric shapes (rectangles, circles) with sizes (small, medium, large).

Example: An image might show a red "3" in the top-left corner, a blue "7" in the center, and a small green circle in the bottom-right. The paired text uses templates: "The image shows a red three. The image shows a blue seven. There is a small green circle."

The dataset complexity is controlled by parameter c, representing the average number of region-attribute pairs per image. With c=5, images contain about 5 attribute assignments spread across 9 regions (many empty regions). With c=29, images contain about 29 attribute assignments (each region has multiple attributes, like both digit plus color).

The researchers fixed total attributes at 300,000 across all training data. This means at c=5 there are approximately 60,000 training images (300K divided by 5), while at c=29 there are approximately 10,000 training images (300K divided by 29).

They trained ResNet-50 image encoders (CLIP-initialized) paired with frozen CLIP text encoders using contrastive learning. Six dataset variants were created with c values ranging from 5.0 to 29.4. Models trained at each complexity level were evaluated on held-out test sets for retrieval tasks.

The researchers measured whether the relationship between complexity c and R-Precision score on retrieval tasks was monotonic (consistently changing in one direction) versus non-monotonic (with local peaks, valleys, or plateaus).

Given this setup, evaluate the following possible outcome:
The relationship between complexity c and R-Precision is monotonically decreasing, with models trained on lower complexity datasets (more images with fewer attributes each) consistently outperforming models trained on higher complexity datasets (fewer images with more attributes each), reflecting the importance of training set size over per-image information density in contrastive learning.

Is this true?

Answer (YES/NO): YES